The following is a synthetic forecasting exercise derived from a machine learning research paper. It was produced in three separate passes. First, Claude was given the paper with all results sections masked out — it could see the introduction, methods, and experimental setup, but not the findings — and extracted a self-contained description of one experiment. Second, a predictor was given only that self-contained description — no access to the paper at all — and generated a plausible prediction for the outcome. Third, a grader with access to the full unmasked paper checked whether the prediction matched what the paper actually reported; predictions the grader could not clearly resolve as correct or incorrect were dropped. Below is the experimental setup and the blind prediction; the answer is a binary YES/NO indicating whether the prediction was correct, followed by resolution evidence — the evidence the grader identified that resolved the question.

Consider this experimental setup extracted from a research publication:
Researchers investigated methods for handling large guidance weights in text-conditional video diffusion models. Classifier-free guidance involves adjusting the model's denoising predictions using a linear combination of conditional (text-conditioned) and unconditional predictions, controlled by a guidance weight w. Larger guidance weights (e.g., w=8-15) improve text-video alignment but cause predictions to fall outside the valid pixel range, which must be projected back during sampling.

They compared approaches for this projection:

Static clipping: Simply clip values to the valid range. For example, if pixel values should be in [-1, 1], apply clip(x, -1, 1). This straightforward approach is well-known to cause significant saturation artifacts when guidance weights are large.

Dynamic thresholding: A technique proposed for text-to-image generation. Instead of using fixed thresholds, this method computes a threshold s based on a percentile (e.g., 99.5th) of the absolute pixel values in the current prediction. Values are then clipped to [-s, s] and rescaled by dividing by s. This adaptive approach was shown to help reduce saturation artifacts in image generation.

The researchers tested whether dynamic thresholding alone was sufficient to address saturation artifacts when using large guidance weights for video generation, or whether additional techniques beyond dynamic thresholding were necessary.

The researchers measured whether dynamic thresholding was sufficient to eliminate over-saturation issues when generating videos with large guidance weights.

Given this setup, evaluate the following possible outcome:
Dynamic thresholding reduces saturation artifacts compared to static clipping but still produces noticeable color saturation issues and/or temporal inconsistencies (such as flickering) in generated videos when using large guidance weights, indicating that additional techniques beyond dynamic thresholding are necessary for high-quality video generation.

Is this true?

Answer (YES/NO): YES